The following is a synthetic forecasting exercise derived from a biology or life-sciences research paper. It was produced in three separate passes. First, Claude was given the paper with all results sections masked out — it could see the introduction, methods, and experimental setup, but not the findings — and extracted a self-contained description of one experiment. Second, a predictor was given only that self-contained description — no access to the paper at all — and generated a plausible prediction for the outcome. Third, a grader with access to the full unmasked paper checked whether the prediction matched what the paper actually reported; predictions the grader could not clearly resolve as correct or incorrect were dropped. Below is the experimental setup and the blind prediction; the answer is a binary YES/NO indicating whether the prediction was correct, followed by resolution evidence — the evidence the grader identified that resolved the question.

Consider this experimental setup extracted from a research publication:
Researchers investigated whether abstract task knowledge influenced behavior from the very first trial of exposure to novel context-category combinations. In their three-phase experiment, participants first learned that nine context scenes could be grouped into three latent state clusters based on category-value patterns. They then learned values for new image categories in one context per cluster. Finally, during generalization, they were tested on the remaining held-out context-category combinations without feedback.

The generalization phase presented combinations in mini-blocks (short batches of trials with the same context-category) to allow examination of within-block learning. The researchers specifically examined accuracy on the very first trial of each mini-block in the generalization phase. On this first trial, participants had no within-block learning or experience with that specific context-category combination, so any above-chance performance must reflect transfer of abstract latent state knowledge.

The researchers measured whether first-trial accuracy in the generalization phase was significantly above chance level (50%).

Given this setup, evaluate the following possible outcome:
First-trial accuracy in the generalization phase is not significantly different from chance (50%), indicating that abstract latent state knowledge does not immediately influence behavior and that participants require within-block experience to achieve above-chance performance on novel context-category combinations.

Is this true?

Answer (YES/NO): NO